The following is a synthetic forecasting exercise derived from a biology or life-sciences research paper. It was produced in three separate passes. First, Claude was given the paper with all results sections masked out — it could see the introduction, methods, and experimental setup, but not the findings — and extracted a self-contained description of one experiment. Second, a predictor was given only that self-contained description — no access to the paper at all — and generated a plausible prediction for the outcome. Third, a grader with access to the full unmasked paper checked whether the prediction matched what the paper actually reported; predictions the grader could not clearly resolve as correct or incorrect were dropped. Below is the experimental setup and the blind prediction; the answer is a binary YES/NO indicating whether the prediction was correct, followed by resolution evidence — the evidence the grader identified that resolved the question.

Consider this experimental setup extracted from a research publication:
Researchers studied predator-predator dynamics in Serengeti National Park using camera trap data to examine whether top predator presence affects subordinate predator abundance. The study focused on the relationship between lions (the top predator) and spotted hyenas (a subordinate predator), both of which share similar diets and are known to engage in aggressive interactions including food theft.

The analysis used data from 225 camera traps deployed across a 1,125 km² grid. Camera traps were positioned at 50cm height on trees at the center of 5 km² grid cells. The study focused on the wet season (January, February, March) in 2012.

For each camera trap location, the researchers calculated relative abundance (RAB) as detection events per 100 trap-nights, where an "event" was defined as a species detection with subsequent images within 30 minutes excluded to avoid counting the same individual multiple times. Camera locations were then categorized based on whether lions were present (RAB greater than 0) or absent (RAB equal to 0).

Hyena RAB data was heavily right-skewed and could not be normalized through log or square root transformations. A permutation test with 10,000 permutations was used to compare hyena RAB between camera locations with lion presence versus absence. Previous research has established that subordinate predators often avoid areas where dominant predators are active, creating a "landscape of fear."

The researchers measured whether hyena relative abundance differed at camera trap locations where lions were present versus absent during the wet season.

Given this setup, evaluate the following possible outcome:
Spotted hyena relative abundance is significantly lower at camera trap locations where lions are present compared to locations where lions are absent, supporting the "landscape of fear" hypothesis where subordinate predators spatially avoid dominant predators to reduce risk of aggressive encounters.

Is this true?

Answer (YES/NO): NO